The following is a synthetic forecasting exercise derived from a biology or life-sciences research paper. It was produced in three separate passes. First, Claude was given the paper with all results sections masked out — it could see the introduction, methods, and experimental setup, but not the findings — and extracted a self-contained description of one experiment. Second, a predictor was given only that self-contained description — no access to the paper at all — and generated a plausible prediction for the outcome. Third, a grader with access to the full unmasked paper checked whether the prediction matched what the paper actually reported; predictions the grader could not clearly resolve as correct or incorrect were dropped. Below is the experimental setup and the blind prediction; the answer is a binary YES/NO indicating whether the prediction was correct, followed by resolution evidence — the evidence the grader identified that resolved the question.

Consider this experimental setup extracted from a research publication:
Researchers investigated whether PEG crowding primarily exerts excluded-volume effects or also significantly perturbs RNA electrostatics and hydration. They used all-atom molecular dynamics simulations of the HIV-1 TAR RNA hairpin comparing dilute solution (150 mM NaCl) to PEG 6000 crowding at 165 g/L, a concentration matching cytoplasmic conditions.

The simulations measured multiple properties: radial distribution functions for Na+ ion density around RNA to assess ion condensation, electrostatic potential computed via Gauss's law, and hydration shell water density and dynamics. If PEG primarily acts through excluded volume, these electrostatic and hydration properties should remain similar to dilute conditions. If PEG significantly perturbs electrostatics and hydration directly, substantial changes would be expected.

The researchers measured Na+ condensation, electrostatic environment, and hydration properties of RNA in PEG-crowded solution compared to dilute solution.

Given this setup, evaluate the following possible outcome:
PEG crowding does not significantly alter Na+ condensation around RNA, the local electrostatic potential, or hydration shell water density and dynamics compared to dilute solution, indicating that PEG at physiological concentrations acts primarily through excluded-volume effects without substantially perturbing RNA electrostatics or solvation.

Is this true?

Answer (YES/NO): YES